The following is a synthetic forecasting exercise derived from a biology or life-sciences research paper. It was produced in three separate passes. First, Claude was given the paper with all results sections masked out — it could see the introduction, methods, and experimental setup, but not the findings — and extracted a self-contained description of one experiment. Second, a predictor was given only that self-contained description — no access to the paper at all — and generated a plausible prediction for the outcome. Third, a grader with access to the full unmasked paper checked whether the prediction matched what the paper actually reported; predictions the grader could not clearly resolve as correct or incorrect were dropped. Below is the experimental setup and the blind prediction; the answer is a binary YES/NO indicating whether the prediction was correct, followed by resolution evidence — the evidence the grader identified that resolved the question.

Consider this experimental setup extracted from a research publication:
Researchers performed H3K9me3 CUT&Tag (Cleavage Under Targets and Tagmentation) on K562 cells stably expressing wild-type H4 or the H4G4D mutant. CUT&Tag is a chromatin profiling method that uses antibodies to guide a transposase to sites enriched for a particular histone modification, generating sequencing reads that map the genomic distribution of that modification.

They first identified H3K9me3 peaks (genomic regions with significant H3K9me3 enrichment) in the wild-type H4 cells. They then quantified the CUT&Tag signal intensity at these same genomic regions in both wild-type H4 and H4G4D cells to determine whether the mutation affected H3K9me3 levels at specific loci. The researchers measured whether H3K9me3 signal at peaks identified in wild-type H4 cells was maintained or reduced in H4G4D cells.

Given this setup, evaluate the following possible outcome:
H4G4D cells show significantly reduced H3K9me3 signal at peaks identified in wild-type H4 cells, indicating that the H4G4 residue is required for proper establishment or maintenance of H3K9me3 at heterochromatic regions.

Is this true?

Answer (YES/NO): YES